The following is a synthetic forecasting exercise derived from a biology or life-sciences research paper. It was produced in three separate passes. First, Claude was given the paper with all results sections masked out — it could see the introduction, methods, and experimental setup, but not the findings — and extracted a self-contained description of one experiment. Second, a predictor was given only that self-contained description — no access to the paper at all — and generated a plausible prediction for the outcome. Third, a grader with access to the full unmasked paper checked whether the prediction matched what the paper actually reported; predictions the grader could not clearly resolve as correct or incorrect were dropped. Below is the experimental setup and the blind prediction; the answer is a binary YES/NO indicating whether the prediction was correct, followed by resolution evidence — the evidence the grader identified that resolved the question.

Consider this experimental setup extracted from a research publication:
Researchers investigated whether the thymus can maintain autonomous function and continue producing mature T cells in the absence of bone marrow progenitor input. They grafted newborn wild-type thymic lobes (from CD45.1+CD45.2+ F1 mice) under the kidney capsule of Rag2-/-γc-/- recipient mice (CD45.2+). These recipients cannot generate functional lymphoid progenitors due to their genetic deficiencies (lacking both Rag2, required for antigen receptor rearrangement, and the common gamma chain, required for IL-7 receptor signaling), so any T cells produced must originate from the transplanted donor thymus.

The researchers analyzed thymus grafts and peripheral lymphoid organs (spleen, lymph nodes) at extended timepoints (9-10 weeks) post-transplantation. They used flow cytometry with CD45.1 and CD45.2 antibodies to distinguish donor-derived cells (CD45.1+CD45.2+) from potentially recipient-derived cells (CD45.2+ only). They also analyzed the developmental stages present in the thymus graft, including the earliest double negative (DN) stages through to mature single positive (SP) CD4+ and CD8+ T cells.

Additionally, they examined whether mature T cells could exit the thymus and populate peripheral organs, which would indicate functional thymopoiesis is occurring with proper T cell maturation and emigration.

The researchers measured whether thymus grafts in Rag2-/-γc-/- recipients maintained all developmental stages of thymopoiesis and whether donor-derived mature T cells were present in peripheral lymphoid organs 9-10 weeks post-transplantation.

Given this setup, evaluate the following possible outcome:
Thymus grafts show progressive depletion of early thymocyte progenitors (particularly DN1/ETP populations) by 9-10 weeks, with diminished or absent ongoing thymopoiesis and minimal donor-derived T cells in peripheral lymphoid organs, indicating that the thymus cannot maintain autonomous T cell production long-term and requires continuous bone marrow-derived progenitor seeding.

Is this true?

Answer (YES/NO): NO